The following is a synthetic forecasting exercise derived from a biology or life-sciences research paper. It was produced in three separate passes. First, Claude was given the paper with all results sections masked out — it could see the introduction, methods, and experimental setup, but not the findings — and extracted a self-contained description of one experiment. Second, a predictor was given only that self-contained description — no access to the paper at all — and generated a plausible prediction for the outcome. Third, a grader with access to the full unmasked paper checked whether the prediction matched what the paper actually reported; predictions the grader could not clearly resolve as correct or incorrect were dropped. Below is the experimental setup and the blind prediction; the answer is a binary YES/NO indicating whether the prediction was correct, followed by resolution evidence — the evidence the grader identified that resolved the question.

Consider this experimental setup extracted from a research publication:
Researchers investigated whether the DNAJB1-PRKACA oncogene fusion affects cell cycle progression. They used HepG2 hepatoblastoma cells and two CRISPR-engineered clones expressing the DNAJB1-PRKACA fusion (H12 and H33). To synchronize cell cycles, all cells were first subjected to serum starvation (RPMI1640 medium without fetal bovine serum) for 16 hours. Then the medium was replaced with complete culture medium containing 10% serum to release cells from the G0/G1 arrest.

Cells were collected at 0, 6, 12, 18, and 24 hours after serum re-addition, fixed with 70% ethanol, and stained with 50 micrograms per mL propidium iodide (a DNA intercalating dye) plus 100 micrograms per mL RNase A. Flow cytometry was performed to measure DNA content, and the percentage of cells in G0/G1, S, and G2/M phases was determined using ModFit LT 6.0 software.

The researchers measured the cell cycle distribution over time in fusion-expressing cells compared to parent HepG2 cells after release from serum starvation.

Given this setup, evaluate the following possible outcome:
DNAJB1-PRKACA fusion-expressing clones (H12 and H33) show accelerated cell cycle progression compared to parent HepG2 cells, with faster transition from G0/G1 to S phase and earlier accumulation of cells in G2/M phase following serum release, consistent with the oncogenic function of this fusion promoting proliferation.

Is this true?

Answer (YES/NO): YES